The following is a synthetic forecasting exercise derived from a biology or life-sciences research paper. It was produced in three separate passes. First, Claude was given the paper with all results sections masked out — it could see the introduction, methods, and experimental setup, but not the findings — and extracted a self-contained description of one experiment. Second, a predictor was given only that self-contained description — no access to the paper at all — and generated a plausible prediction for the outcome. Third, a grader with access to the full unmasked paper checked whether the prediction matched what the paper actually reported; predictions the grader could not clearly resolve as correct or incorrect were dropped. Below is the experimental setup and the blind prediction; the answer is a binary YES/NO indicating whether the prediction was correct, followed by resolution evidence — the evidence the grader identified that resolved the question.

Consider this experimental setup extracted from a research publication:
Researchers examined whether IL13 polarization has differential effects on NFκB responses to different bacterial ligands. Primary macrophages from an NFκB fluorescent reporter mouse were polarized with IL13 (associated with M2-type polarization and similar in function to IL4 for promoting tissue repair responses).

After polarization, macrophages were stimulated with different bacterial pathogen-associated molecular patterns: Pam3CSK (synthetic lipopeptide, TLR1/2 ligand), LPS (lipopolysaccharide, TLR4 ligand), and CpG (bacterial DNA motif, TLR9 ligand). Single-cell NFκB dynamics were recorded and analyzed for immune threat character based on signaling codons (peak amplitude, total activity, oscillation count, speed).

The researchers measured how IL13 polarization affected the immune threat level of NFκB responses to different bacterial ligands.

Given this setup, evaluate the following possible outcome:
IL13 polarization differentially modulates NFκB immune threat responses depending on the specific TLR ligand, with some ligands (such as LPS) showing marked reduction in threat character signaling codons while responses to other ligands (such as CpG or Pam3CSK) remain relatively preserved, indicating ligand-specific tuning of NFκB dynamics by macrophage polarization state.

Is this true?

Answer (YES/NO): NO